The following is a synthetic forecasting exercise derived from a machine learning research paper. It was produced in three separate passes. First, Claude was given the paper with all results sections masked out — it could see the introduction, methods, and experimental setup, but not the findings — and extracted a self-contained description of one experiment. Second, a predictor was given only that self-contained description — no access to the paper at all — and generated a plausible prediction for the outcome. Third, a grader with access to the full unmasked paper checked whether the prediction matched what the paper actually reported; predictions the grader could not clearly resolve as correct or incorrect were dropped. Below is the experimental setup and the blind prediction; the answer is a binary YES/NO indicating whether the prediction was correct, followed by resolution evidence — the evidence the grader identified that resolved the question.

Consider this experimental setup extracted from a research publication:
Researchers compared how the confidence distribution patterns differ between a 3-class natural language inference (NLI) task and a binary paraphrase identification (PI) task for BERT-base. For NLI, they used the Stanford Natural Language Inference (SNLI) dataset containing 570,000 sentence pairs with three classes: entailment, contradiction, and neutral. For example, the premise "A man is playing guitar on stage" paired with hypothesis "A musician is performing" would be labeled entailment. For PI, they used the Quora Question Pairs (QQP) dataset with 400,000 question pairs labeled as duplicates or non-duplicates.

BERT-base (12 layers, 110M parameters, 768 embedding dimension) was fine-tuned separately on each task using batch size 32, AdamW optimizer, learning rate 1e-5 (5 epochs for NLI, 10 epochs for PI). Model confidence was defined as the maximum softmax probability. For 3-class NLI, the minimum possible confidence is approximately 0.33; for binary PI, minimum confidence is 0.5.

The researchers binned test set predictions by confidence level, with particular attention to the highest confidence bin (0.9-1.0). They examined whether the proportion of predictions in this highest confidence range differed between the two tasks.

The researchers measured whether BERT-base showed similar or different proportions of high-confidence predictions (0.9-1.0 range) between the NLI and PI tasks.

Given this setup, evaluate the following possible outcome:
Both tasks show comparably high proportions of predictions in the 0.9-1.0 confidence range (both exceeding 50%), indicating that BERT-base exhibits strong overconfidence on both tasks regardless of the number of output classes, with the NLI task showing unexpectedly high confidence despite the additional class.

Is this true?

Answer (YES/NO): YES